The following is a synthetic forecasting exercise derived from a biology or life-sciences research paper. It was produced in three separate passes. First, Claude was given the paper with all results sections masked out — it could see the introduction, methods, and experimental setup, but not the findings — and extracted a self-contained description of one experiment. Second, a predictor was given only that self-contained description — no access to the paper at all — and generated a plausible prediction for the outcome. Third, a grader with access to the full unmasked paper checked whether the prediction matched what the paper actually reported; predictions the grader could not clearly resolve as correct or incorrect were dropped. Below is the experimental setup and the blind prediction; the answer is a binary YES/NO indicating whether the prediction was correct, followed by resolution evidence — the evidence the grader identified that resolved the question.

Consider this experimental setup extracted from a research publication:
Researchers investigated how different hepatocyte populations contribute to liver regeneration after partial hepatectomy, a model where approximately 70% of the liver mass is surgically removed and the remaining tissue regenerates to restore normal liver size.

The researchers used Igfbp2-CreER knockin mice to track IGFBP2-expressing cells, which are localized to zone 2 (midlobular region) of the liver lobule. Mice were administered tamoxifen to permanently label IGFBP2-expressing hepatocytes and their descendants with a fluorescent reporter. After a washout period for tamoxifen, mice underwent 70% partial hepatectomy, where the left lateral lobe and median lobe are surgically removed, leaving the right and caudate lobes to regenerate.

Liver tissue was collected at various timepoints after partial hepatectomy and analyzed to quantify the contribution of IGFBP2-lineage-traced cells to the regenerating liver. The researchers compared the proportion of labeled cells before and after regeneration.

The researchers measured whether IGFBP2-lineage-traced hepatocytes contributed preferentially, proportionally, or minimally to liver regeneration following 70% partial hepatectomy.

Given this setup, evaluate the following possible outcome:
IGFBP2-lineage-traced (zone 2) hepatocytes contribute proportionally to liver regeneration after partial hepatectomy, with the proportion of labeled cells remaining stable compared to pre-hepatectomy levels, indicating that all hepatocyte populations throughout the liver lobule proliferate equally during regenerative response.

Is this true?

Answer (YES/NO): NO